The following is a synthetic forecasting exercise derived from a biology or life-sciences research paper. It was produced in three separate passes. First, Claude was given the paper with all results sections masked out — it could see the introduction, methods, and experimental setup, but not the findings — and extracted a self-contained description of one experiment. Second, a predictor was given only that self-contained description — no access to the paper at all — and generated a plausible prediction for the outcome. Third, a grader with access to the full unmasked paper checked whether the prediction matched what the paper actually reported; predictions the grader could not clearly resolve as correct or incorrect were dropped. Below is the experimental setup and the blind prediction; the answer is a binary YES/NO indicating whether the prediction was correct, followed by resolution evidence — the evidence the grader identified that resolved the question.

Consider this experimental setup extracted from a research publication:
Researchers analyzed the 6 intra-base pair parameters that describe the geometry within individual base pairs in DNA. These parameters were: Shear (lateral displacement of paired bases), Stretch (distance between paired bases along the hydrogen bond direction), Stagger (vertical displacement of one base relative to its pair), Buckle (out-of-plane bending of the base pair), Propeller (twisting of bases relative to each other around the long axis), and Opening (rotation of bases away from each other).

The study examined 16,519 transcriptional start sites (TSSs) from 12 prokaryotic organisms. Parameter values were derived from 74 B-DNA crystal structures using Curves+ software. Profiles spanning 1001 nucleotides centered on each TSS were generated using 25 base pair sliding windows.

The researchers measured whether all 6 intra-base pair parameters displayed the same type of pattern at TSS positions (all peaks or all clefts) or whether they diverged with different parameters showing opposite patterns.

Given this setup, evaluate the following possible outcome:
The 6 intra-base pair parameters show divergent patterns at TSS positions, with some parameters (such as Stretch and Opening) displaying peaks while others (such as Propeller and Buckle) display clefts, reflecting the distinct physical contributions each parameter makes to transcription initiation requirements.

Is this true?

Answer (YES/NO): YES